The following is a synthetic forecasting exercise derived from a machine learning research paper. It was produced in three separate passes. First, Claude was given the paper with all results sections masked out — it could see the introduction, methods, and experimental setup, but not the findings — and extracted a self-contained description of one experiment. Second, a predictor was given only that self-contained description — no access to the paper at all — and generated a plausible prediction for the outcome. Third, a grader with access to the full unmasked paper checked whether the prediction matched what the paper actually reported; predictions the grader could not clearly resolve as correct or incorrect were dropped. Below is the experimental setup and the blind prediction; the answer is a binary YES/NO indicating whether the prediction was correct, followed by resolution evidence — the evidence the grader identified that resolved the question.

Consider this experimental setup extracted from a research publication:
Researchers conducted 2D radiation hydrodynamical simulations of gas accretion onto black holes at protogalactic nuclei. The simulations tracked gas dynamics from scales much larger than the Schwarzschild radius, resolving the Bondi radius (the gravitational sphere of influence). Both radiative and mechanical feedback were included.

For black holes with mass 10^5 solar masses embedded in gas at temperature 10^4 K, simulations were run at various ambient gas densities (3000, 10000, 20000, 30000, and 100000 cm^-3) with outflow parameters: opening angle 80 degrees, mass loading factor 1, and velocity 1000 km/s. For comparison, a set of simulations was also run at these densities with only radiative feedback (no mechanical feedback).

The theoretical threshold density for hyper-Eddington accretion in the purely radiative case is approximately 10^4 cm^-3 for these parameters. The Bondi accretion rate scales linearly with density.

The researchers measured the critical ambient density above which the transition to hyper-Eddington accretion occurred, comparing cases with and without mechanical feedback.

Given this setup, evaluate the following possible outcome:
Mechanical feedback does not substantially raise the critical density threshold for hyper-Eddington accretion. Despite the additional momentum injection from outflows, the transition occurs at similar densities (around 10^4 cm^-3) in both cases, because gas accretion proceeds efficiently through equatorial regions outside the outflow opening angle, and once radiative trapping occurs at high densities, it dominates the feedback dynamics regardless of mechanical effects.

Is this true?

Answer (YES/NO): NO